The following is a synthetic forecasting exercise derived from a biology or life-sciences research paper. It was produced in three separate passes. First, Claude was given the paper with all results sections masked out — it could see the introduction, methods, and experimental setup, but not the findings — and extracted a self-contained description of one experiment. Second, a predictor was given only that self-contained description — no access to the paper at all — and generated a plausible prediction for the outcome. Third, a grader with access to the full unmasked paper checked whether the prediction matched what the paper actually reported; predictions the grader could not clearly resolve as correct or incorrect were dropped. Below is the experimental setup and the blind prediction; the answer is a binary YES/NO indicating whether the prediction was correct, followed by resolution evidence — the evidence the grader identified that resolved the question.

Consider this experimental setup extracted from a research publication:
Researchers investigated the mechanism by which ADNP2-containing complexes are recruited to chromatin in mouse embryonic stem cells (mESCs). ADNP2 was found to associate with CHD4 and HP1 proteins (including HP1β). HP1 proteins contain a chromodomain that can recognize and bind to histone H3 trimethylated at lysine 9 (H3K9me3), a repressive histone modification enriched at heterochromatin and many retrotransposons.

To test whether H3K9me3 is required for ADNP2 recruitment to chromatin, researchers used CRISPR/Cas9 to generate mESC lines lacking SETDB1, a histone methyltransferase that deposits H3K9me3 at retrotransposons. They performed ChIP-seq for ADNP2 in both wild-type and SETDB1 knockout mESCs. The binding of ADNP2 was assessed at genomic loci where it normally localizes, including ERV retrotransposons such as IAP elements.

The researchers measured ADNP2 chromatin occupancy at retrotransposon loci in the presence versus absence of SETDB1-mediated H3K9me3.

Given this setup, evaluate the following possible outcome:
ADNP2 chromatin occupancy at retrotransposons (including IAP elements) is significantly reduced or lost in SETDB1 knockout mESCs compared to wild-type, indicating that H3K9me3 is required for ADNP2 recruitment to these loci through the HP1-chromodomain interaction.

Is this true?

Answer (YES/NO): YES